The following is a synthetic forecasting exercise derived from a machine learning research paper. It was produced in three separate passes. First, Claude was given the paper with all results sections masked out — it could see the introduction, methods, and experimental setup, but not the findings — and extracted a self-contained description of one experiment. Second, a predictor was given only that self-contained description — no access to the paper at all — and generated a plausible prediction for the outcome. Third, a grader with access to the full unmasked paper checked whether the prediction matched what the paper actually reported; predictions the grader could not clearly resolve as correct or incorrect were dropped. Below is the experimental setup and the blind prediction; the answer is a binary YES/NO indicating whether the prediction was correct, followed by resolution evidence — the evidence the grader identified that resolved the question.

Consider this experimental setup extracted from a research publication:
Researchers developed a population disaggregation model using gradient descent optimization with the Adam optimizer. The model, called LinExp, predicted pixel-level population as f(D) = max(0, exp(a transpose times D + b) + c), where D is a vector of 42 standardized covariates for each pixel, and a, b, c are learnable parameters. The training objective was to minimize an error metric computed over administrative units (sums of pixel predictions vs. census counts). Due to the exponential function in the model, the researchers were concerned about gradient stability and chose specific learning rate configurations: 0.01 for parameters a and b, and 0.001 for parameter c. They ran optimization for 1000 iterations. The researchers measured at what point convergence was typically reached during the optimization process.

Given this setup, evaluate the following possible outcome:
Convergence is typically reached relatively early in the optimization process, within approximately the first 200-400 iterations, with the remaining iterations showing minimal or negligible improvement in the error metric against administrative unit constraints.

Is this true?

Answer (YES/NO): NO